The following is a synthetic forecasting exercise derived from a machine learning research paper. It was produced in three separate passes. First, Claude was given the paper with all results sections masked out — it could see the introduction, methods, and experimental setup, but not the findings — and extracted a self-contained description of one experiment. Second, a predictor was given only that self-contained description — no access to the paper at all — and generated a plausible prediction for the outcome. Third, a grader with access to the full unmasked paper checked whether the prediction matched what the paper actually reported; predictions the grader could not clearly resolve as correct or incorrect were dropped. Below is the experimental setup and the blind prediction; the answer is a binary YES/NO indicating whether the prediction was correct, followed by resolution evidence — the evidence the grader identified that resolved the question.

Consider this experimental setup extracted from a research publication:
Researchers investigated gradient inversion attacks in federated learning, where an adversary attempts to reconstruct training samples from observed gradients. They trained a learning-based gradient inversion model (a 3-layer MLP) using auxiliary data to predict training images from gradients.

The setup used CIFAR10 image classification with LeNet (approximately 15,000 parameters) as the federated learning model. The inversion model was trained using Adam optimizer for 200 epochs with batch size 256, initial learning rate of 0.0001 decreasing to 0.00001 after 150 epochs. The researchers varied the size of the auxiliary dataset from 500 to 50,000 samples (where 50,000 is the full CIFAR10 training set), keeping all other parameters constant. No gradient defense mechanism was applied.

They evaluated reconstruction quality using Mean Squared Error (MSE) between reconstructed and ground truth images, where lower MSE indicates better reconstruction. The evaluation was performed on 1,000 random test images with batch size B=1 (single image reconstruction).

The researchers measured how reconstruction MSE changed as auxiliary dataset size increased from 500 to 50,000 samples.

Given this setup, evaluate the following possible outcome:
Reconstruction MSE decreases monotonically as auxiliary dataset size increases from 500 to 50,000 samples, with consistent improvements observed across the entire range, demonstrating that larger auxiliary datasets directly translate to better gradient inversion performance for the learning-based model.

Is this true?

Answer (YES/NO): NO